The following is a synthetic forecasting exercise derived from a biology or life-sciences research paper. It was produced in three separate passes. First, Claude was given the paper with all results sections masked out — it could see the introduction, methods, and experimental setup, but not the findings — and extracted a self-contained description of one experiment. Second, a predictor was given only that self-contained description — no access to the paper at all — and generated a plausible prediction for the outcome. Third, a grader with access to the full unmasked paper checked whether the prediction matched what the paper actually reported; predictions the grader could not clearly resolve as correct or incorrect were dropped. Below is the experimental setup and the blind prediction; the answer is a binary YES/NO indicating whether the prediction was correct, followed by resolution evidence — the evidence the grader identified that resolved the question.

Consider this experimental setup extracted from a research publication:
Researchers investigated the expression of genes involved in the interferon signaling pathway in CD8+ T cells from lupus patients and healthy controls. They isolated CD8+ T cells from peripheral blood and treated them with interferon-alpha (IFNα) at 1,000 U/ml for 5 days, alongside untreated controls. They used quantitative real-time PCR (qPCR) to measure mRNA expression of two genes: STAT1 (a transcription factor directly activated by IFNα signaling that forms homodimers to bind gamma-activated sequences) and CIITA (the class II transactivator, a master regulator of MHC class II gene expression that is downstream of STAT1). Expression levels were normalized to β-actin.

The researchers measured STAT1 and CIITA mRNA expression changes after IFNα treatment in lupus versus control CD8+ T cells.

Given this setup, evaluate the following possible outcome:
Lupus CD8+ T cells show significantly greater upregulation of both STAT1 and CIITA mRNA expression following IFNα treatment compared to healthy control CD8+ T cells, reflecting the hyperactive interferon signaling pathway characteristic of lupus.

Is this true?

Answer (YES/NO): NO